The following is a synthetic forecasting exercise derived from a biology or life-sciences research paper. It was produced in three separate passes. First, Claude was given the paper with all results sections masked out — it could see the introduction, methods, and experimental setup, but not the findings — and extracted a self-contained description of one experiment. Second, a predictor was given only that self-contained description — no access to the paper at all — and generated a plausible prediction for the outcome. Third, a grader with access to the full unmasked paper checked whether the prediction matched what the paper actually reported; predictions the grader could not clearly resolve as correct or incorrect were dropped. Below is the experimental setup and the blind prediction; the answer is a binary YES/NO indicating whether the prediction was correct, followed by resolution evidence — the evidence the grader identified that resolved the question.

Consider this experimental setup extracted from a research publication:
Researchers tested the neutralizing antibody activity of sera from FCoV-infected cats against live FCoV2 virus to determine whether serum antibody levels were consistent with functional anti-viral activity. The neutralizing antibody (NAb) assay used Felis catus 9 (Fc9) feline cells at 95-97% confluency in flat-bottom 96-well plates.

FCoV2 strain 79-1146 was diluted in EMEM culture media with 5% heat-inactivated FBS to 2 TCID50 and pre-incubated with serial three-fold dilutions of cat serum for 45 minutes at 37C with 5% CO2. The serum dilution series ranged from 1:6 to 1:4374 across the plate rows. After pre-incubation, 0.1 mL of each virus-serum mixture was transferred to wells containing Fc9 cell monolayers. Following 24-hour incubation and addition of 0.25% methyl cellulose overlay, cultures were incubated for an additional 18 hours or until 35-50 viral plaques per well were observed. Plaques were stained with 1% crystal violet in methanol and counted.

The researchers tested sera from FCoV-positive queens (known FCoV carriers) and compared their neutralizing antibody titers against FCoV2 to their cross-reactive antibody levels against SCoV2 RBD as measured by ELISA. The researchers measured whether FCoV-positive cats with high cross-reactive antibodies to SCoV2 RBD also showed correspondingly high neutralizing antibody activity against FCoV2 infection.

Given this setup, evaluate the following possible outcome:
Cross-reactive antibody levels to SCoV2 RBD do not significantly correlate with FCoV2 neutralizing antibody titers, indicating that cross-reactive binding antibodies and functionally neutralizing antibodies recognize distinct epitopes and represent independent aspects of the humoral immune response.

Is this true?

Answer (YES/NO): YES